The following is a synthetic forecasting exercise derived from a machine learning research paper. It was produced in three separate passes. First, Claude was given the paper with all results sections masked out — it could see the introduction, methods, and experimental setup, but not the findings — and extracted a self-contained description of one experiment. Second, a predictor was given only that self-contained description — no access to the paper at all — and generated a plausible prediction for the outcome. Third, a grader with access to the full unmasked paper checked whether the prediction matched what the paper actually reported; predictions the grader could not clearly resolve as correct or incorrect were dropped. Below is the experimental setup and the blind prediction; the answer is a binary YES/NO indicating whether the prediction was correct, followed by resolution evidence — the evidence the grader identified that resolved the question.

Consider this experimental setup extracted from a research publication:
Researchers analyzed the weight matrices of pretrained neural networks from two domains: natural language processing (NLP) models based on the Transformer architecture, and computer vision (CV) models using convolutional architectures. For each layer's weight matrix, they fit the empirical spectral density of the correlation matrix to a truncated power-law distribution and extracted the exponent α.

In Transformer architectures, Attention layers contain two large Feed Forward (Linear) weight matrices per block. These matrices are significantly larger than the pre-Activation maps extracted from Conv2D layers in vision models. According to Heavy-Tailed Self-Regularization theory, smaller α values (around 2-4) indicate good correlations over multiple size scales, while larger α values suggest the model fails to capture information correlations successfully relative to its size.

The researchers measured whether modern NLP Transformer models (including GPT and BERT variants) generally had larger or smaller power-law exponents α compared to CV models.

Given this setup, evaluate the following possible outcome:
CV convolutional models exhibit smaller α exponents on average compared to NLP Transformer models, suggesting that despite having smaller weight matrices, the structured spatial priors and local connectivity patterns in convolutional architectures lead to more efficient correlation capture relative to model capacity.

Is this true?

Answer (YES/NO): NO